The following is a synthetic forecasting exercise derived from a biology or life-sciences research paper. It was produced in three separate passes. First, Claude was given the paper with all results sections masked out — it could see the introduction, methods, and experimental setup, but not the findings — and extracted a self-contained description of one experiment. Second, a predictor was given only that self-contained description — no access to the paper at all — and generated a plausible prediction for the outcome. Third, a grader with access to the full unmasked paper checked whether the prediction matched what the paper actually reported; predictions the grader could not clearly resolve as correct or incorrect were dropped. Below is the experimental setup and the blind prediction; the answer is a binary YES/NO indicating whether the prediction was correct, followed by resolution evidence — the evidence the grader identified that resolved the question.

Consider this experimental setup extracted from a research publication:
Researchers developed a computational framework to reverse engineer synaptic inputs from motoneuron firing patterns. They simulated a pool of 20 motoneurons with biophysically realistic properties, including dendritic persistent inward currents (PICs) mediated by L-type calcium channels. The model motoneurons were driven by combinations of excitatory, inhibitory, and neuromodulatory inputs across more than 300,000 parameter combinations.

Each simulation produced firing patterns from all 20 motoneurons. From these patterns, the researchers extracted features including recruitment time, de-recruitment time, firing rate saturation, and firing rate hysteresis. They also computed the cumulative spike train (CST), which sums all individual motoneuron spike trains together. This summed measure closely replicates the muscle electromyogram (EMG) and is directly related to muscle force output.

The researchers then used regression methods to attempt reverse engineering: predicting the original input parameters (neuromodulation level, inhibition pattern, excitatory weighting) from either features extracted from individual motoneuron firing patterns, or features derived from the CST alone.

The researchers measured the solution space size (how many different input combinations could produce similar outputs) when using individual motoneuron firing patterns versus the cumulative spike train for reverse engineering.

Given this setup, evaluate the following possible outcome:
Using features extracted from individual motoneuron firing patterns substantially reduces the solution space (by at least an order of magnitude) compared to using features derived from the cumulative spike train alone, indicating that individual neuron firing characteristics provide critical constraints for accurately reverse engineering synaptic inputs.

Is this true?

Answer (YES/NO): YES